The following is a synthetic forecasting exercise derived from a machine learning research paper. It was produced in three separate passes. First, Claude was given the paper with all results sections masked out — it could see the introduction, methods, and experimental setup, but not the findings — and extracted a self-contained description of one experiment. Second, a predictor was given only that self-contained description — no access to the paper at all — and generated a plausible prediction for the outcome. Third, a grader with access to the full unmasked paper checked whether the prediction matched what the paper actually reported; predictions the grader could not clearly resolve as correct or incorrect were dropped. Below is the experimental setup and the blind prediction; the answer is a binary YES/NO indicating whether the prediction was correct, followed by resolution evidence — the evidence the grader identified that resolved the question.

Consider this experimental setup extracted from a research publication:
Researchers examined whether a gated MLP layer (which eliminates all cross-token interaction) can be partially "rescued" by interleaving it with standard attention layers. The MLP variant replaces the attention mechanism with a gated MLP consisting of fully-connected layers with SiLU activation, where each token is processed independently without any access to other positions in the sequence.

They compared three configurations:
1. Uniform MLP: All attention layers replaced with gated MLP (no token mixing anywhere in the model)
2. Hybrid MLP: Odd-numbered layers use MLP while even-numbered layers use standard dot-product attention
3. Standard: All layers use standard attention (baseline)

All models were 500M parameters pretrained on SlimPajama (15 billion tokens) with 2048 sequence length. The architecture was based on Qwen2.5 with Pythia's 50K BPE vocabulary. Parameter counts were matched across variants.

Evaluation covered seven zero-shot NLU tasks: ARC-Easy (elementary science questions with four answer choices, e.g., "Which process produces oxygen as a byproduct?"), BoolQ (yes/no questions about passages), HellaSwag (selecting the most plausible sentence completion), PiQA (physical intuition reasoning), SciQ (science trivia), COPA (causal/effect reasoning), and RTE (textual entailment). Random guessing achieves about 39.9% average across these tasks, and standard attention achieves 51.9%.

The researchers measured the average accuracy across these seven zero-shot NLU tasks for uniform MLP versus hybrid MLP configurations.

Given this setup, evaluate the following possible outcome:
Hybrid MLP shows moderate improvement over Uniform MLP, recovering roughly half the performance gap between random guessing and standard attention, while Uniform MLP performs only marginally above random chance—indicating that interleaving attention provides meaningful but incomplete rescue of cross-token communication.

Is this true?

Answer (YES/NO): NO